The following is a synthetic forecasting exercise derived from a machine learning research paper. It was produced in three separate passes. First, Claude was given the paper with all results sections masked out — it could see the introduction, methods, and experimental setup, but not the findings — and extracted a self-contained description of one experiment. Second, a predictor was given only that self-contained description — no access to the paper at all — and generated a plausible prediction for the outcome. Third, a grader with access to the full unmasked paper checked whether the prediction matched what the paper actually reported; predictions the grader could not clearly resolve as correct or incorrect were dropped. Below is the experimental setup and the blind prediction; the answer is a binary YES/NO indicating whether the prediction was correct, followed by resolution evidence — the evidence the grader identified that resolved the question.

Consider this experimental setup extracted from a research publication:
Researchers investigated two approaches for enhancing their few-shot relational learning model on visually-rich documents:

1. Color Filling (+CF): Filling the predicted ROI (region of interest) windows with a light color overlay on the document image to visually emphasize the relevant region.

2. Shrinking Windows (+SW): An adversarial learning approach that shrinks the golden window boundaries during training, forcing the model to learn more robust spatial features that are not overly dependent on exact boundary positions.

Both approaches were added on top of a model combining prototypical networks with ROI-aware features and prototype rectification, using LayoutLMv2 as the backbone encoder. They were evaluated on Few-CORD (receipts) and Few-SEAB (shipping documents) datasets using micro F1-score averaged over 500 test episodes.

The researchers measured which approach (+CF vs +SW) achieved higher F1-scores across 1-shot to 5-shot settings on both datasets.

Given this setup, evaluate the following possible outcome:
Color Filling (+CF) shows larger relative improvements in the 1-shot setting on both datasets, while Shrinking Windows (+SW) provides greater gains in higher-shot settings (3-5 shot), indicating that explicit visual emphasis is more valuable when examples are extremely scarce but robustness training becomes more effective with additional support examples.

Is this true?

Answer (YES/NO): NO